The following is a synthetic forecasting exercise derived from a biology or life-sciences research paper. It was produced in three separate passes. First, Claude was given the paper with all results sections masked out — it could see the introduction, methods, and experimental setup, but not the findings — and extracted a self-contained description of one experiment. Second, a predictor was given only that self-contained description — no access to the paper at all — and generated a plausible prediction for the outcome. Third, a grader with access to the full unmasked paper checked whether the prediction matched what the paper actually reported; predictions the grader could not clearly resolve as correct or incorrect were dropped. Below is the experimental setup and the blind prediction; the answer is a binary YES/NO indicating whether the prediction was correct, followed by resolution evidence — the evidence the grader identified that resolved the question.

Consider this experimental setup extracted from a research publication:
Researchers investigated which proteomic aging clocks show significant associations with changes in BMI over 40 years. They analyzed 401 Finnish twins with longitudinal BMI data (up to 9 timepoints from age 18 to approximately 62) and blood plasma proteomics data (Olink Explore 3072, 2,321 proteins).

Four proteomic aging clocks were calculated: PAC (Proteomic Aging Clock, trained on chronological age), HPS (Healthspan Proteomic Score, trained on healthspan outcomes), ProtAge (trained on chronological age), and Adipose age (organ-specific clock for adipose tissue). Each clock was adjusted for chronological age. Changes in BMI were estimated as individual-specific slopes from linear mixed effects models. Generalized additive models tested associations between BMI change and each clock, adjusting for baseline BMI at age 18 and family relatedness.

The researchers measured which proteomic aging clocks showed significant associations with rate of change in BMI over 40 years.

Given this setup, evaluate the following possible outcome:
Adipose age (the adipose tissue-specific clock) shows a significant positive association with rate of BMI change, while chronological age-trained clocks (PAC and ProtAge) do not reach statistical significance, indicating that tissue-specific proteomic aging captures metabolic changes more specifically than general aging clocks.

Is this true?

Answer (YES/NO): NO